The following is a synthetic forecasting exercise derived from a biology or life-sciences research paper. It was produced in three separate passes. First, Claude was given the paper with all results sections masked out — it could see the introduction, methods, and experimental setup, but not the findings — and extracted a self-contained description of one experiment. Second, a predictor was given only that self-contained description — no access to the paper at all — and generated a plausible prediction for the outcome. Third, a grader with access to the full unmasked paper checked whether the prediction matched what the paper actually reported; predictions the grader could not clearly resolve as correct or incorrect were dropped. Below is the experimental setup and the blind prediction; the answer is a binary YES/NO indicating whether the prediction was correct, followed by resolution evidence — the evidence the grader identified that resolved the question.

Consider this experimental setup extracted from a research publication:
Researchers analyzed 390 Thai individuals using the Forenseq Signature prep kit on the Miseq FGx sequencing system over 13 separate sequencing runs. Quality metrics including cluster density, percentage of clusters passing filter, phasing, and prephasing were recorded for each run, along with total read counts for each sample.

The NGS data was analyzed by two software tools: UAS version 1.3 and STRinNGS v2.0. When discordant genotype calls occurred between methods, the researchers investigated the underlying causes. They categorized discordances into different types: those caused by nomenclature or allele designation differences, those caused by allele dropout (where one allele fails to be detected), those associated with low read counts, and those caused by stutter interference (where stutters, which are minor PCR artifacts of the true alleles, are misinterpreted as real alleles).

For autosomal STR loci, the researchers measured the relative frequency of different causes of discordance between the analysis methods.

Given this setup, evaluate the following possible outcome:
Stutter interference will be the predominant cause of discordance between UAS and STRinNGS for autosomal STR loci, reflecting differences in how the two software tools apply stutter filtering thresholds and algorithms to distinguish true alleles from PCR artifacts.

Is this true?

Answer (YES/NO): NO